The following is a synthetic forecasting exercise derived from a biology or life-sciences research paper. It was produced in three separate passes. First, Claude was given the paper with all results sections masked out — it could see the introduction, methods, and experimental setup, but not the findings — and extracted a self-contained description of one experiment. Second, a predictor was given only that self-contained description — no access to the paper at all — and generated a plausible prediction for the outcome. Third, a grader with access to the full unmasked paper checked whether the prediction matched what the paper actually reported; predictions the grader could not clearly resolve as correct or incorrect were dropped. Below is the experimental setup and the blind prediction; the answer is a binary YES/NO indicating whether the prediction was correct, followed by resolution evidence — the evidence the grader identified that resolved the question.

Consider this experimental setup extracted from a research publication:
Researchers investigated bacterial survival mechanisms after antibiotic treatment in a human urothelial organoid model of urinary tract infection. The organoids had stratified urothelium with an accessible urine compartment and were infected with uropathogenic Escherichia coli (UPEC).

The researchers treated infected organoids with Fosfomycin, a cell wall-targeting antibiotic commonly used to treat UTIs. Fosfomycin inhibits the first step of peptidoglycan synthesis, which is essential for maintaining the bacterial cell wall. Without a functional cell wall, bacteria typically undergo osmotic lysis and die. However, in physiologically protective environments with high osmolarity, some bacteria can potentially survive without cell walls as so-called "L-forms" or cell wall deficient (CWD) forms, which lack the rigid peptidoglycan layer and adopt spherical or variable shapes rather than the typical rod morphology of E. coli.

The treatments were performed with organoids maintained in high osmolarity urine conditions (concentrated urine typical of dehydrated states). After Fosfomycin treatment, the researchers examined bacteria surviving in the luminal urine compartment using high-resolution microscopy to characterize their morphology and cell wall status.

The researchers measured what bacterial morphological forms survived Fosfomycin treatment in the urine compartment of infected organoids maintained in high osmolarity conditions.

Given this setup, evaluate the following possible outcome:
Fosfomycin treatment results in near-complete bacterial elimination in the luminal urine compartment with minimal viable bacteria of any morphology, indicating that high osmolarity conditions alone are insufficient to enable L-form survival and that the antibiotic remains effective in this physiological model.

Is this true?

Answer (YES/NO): NO